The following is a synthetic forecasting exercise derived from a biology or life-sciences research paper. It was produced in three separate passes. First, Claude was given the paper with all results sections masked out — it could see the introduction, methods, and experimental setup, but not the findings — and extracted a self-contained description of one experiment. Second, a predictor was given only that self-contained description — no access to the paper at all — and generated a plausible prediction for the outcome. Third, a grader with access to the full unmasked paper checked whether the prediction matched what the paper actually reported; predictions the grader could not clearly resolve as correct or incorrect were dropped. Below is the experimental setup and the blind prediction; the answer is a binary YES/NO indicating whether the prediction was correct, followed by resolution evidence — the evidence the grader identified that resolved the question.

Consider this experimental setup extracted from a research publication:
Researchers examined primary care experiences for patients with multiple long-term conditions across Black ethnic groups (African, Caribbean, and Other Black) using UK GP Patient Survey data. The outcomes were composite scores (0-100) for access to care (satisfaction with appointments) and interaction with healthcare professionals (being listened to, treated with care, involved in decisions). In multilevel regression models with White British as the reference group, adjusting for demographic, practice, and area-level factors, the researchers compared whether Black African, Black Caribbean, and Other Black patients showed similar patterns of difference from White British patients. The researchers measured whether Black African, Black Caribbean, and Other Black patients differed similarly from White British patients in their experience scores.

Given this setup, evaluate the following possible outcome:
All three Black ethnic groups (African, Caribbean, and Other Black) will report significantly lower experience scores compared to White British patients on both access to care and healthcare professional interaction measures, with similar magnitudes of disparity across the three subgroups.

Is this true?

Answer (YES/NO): NO